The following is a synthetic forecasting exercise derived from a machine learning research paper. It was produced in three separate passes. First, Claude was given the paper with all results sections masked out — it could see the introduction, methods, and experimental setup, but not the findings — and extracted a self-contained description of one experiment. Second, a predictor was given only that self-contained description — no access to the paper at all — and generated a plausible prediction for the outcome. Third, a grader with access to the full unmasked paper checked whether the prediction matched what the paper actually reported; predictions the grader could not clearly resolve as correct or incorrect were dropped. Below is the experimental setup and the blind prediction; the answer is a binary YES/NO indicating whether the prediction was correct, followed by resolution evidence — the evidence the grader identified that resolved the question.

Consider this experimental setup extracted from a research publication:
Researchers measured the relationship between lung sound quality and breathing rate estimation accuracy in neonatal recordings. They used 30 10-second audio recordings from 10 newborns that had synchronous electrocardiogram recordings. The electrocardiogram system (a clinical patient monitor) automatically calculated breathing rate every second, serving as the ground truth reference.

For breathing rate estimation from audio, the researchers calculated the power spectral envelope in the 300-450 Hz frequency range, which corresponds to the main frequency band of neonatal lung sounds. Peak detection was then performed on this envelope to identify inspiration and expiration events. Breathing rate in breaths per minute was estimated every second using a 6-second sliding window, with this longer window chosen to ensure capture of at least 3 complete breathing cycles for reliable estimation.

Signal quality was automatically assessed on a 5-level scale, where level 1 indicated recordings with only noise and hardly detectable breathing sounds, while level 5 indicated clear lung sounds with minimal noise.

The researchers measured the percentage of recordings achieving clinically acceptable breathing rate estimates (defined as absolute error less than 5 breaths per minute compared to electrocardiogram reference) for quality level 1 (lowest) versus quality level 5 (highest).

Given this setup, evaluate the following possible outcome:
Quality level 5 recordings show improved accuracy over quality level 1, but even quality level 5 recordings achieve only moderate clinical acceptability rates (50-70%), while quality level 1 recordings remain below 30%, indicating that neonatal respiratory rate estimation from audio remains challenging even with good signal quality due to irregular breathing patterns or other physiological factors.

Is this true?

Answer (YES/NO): YES